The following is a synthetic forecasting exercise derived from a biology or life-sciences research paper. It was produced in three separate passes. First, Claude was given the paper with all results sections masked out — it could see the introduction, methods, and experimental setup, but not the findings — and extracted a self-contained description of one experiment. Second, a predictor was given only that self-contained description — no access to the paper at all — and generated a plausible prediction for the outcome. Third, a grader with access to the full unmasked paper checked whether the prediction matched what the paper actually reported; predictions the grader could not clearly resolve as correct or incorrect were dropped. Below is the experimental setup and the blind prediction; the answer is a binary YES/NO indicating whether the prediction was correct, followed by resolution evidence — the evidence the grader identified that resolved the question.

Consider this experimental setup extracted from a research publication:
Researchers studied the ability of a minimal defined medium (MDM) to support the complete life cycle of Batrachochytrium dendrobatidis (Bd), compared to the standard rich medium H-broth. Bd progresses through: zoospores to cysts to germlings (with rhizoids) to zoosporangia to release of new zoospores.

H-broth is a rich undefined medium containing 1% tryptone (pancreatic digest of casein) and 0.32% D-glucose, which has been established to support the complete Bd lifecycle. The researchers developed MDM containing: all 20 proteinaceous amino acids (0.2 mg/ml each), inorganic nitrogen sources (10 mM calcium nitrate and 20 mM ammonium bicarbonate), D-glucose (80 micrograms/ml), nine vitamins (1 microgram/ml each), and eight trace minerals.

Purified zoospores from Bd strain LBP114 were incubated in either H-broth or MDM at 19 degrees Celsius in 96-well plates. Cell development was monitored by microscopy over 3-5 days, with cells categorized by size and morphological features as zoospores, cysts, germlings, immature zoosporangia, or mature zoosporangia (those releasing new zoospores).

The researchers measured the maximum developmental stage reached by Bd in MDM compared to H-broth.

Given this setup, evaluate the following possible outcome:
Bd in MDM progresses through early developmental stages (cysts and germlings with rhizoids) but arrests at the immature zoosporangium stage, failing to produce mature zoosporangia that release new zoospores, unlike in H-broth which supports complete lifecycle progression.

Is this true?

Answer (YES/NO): NO